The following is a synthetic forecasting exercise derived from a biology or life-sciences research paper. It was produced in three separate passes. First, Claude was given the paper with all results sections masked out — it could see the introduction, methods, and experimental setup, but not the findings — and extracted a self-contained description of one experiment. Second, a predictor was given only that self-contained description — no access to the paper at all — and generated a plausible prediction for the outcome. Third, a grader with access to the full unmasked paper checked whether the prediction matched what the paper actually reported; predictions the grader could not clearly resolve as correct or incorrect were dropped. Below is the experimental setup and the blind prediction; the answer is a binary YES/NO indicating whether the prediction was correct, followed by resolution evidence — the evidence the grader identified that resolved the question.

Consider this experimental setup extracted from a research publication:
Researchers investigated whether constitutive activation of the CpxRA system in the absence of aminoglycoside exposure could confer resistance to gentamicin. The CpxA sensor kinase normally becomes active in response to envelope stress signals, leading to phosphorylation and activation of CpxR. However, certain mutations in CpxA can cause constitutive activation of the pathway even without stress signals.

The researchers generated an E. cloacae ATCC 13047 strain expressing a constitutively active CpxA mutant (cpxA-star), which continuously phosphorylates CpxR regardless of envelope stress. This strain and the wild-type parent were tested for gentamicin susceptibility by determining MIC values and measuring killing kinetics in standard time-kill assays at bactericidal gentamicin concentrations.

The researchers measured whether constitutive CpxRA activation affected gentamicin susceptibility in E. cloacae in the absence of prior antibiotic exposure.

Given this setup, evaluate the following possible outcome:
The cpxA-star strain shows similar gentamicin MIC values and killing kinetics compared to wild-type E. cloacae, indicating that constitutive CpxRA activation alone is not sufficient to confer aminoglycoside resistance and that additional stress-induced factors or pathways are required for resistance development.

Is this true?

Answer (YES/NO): NO